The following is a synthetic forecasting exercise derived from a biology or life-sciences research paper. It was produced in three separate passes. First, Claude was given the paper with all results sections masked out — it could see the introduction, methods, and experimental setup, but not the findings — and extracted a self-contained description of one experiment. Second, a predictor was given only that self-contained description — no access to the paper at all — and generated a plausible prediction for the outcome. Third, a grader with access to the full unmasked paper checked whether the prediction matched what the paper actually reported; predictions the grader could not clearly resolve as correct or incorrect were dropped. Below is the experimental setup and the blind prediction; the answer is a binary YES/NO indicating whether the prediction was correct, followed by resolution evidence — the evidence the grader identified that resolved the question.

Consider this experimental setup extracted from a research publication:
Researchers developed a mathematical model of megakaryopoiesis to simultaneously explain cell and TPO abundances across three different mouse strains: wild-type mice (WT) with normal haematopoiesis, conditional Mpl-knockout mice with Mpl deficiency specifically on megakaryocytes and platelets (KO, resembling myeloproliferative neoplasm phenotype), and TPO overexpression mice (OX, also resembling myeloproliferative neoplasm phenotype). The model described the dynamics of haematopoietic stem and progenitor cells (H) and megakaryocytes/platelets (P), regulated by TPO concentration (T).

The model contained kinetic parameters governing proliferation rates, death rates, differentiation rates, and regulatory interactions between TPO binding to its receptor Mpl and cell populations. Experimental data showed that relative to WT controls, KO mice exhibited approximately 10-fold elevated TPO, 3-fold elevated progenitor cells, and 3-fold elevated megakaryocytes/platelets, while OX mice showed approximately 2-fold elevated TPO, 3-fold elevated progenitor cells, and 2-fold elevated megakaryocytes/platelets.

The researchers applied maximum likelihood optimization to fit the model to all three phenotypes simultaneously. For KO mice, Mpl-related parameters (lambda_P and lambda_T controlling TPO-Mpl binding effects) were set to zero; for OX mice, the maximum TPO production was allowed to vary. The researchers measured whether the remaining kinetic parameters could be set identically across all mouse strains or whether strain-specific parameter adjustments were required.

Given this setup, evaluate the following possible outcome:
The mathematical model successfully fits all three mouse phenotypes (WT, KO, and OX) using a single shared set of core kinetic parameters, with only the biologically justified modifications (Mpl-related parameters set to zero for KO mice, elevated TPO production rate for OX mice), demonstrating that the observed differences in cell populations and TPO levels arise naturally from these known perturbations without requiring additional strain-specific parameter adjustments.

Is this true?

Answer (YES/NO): NO